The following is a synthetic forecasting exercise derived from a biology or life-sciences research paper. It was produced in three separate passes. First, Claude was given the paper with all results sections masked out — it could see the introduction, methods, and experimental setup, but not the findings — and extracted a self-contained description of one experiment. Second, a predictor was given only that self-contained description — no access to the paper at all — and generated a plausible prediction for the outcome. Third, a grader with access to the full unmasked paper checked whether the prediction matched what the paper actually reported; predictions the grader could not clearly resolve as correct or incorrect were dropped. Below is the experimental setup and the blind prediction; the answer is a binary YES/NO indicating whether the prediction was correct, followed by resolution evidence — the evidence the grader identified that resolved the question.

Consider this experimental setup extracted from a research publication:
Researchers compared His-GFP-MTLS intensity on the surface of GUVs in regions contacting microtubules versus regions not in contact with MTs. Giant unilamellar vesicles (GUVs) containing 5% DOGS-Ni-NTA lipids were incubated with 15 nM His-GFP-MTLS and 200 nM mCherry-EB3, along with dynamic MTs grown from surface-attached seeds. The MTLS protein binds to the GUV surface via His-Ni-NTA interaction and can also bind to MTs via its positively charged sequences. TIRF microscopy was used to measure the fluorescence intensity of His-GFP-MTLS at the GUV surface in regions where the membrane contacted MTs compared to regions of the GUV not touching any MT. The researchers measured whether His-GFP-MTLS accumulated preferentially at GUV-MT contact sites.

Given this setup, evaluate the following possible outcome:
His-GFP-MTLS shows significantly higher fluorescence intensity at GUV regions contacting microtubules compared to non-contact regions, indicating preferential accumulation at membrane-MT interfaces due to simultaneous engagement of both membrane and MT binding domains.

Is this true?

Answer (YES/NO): YES